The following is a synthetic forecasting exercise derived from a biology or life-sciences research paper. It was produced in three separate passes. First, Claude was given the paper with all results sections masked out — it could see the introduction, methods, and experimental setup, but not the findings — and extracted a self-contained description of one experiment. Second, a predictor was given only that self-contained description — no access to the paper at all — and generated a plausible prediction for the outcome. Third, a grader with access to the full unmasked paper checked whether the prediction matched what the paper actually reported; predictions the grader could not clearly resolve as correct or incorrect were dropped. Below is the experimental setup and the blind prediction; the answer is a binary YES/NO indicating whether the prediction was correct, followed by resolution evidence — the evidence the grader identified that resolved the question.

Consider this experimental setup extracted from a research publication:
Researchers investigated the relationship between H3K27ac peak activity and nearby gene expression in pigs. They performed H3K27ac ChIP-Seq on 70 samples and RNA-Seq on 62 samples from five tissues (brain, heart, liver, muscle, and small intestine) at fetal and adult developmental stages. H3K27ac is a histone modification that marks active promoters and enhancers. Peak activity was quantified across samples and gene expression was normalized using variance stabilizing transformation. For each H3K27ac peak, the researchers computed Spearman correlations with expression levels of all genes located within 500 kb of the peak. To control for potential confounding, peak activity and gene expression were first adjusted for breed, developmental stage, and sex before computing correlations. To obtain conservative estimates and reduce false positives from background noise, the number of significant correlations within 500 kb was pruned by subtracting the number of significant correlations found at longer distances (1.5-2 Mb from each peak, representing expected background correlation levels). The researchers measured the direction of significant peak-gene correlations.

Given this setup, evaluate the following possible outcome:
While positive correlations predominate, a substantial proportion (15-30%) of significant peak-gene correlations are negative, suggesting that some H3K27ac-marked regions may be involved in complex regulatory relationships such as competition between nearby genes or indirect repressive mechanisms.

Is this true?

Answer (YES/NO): NO